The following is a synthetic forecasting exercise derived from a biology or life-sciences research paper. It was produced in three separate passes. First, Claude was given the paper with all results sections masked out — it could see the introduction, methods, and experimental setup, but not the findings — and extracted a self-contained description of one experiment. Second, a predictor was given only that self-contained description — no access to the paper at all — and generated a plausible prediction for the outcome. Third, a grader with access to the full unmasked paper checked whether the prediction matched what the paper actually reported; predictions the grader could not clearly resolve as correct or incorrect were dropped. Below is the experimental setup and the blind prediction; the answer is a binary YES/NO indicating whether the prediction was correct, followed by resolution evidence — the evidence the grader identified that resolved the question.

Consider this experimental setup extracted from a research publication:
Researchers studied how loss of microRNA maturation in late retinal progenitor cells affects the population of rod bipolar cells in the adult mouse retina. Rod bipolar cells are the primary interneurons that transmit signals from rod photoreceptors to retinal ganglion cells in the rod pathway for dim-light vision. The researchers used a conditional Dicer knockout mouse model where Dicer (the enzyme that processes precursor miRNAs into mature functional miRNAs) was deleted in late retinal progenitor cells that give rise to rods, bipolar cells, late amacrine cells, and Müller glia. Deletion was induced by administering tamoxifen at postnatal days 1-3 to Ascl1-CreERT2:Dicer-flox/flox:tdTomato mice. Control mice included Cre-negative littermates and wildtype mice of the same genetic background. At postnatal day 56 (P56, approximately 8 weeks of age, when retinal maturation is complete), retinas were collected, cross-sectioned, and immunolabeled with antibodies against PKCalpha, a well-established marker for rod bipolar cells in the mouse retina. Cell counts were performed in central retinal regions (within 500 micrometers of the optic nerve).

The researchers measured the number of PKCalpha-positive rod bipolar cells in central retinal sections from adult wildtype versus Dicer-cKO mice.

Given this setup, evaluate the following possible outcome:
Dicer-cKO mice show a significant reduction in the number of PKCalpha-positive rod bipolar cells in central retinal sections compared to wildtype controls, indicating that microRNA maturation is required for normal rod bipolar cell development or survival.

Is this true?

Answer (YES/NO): YES